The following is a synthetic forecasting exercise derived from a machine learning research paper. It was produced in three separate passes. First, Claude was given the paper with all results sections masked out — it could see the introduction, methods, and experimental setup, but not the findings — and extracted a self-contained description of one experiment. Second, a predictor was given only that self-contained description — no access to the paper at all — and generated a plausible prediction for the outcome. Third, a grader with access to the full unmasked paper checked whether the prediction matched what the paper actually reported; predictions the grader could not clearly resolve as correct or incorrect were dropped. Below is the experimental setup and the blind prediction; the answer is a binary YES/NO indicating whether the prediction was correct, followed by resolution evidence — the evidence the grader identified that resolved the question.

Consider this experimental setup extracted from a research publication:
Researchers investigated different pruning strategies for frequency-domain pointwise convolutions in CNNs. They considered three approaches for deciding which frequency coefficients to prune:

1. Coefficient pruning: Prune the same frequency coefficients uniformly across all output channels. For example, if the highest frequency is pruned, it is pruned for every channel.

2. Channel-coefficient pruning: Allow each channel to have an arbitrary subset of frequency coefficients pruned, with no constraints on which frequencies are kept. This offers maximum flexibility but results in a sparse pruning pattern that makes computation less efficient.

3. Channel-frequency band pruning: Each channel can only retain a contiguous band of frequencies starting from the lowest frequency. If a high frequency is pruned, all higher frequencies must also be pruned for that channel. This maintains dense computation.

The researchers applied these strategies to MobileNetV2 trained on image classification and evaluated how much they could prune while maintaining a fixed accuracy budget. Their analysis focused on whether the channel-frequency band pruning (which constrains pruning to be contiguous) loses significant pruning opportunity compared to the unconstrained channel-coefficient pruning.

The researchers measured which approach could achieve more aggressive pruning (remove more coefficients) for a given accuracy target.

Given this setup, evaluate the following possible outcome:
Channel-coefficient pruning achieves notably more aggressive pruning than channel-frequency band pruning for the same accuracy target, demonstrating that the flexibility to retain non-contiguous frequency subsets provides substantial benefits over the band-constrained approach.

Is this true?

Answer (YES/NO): NO